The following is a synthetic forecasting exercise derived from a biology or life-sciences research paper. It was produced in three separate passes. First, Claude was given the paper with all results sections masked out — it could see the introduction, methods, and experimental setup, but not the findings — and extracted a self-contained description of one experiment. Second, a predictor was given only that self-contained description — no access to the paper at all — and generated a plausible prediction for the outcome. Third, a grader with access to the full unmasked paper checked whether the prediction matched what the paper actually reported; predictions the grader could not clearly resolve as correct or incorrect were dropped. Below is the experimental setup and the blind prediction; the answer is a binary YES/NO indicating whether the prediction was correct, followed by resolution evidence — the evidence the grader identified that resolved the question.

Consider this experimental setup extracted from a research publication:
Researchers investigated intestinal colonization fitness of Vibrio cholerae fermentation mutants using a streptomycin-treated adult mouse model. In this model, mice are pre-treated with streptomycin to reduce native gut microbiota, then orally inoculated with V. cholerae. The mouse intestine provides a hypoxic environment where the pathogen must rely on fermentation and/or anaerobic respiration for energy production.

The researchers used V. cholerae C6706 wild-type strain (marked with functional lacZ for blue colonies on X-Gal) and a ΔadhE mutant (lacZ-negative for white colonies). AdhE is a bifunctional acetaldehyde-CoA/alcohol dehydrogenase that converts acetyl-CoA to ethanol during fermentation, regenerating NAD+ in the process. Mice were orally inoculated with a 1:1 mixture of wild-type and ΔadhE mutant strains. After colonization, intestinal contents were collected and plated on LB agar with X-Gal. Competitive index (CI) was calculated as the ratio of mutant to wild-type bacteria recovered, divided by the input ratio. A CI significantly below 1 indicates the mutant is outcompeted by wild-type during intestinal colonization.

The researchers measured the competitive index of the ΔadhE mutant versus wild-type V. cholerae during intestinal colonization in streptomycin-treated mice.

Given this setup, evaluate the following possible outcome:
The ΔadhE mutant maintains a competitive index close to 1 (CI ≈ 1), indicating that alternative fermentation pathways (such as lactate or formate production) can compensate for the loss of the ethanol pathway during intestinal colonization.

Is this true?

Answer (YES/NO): NO